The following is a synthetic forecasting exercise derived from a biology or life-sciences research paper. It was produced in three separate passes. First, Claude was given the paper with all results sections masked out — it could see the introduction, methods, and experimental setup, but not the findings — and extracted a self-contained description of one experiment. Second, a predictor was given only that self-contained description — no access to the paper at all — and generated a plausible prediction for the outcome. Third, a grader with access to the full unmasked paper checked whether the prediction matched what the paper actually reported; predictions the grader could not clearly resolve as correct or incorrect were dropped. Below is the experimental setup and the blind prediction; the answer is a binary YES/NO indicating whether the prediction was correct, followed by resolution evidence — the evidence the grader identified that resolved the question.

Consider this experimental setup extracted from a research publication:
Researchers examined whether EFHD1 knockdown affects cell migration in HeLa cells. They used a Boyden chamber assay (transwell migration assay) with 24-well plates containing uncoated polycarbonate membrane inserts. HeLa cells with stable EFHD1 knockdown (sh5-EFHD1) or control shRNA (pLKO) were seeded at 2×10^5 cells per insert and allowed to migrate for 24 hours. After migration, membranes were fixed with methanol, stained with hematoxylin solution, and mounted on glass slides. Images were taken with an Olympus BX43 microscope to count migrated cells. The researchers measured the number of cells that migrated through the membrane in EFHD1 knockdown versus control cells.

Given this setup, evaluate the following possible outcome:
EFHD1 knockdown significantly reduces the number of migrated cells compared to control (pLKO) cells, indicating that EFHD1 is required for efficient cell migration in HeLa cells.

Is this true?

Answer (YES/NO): NO